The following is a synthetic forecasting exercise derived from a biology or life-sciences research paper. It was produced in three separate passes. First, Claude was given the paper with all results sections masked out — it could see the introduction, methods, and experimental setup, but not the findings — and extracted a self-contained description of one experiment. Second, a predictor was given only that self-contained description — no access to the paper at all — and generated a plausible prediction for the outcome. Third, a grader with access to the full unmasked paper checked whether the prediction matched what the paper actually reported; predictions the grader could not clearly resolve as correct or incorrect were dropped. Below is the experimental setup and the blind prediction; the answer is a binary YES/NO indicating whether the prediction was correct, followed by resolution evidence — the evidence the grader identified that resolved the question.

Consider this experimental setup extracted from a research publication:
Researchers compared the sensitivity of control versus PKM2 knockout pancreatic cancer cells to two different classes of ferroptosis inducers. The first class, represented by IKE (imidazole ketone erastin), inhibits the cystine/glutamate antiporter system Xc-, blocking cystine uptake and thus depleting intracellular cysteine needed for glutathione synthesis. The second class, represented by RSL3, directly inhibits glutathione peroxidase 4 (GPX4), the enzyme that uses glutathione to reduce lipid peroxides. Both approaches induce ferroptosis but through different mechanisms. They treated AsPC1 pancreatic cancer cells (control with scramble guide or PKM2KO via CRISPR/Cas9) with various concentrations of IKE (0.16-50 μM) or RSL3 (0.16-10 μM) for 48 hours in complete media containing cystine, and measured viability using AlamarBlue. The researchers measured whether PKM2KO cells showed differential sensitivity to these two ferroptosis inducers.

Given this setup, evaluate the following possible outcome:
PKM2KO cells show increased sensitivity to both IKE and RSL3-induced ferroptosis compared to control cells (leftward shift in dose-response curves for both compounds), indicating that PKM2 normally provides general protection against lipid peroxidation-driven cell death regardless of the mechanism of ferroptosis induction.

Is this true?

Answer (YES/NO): NO